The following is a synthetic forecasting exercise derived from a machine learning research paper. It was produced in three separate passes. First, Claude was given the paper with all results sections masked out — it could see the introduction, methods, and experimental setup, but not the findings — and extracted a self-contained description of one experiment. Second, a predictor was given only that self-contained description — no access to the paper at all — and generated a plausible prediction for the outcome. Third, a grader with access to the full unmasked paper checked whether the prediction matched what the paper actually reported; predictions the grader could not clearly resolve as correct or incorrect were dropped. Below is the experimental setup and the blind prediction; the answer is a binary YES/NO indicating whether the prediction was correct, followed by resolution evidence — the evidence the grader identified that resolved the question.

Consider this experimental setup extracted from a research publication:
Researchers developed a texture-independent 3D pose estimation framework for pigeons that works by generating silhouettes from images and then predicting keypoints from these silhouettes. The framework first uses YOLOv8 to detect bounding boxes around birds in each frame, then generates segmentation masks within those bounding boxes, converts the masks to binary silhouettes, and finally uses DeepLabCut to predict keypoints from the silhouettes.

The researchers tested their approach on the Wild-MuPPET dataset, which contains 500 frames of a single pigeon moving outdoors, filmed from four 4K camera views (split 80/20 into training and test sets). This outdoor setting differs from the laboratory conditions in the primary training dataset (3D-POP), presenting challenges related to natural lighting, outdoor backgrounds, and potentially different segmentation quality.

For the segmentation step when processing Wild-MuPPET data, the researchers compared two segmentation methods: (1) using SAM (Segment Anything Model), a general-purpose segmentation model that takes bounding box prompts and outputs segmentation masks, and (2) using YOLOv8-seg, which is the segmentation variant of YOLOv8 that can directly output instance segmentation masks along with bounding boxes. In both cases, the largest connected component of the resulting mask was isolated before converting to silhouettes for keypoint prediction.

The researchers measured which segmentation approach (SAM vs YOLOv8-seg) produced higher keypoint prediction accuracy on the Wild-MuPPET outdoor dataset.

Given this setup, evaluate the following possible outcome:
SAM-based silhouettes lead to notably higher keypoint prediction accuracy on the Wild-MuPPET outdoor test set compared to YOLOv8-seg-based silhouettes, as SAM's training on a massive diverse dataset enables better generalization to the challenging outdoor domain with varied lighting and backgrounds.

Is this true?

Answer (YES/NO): NO